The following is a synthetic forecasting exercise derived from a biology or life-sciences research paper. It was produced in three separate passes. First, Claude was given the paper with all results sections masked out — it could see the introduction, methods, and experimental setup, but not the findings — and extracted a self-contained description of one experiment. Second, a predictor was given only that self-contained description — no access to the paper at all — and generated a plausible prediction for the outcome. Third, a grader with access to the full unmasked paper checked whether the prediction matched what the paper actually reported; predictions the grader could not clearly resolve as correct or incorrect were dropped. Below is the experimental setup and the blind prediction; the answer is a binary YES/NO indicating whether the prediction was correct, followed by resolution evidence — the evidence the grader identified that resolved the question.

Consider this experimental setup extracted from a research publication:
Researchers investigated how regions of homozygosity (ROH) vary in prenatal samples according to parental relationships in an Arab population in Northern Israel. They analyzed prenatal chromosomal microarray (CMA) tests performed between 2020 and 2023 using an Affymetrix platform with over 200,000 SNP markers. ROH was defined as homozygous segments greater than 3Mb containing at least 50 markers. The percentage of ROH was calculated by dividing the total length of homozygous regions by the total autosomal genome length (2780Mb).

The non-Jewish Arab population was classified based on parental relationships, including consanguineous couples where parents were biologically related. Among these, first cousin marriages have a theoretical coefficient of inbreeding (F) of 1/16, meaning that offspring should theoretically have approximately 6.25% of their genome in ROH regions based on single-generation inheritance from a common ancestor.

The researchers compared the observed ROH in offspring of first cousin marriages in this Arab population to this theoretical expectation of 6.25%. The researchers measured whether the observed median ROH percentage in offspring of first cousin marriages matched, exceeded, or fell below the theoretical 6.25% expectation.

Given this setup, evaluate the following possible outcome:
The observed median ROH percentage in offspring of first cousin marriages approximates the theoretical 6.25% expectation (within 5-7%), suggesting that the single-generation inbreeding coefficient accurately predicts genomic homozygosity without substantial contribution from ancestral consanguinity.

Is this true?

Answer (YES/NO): NO